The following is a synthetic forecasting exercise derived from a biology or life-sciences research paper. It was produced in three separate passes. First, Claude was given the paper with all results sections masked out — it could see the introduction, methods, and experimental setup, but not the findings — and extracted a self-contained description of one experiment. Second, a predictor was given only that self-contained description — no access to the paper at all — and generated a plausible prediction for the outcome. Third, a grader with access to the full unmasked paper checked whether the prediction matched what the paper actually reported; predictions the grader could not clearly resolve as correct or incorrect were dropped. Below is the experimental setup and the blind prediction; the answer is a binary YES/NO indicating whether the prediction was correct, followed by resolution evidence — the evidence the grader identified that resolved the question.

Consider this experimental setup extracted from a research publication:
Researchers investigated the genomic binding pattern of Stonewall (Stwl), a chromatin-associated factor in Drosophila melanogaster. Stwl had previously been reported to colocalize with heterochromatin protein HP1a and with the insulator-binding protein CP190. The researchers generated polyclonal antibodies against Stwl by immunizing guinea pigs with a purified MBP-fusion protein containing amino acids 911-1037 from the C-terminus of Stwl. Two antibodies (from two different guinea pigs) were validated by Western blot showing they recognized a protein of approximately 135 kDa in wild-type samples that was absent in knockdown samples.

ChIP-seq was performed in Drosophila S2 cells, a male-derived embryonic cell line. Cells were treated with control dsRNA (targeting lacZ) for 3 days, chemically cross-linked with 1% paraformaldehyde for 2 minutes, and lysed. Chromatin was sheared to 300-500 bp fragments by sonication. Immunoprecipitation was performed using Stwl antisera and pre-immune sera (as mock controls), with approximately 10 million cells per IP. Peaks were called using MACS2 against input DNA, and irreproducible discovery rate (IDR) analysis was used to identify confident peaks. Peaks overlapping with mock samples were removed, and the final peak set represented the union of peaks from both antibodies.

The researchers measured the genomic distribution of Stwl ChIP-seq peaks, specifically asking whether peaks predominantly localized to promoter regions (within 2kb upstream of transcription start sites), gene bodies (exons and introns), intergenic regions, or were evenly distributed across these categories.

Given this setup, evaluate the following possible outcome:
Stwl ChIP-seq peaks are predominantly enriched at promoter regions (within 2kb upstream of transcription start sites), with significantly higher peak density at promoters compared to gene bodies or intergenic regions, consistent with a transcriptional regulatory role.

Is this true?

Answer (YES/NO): YES